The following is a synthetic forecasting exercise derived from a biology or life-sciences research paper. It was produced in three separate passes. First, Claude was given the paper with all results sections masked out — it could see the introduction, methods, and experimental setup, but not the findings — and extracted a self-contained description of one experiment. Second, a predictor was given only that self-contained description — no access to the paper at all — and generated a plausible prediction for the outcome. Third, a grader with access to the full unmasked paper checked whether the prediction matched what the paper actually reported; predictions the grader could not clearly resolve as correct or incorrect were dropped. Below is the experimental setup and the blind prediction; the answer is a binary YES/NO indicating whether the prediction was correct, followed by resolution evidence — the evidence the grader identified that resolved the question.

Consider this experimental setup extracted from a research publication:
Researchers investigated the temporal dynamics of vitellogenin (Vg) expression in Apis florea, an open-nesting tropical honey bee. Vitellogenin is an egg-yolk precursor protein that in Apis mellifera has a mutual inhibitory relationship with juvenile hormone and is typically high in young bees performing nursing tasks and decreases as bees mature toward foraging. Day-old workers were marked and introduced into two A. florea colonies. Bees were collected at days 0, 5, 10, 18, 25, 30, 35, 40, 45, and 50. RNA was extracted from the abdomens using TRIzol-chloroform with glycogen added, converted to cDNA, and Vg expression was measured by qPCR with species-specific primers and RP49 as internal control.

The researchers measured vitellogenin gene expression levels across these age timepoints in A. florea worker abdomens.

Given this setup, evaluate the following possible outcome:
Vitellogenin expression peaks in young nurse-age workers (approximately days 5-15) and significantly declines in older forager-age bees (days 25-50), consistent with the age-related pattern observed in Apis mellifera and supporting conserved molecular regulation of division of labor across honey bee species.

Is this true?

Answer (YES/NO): NO